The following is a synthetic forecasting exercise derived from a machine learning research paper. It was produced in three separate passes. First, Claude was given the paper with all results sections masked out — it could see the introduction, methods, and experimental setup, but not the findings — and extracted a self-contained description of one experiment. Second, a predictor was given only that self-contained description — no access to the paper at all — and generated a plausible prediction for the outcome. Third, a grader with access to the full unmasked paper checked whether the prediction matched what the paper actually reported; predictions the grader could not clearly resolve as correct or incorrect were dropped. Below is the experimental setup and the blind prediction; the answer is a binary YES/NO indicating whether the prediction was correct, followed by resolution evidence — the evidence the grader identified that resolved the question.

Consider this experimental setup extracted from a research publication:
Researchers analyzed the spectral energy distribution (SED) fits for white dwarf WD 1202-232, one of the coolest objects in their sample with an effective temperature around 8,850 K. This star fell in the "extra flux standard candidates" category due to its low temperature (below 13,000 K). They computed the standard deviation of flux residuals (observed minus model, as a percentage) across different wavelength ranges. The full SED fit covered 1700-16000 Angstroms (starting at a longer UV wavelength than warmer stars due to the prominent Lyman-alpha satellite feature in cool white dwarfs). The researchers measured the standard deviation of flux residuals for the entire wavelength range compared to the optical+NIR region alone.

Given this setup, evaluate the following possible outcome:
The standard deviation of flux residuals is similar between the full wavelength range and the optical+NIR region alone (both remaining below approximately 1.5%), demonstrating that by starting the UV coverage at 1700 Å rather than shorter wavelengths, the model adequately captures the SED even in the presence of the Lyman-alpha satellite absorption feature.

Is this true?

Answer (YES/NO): NO